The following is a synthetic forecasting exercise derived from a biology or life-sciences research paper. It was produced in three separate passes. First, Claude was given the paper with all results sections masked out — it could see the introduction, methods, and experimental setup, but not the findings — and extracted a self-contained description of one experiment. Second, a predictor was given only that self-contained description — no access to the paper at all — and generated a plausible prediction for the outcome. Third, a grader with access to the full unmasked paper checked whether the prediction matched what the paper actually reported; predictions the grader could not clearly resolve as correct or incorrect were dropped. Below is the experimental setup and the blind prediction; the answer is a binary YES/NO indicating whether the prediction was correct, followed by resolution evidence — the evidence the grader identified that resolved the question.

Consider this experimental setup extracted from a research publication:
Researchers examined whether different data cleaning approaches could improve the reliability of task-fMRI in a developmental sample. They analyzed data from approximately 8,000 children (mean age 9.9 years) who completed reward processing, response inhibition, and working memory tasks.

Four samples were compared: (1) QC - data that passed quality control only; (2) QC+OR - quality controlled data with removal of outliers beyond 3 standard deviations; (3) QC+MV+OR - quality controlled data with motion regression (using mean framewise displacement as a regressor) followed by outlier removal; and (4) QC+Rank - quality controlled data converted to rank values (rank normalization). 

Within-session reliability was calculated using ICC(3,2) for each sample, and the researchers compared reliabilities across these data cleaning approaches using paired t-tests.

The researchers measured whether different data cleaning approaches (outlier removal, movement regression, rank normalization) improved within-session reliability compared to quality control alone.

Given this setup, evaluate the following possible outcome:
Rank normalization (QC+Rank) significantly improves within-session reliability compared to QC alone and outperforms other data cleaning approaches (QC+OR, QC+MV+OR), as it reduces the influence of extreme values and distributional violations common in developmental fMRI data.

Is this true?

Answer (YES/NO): NO